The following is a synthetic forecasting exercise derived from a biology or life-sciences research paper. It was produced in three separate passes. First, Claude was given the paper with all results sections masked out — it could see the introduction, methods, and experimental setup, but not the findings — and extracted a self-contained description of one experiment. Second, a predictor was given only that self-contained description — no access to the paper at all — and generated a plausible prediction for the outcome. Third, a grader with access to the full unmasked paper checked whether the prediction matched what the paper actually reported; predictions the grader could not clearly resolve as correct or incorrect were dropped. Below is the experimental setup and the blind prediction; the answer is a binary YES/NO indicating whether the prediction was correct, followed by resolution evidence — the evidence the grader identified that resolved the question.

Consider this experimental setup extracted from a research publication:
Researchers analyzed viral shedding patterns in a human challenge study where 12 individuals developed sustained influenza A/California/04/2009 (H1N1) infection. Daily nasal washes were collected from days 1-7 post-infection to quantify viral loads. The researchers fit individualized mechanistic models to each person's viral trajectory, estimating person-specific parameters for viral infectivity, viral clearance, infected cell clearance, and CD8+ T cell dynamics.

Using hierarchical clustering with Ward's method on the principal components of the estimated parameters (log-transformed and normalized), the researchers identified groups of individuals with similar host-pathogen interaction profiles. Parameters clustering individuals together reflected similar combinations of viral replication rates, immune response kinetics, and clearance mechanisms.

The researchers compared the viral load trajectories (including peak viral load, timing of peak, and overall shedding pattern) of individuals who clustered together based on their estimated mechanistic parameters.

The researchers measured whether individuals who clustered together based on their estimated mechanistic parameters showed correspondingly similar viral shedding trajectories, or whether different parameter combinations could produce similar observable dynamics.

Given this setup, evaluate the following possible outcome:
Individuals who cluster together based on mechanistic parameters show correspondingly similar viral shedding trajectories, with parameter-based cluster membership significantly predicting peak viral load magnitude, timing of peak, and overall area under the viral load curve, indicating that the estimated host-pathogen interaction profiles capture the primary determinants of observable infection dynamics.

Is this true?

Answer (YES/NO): NO